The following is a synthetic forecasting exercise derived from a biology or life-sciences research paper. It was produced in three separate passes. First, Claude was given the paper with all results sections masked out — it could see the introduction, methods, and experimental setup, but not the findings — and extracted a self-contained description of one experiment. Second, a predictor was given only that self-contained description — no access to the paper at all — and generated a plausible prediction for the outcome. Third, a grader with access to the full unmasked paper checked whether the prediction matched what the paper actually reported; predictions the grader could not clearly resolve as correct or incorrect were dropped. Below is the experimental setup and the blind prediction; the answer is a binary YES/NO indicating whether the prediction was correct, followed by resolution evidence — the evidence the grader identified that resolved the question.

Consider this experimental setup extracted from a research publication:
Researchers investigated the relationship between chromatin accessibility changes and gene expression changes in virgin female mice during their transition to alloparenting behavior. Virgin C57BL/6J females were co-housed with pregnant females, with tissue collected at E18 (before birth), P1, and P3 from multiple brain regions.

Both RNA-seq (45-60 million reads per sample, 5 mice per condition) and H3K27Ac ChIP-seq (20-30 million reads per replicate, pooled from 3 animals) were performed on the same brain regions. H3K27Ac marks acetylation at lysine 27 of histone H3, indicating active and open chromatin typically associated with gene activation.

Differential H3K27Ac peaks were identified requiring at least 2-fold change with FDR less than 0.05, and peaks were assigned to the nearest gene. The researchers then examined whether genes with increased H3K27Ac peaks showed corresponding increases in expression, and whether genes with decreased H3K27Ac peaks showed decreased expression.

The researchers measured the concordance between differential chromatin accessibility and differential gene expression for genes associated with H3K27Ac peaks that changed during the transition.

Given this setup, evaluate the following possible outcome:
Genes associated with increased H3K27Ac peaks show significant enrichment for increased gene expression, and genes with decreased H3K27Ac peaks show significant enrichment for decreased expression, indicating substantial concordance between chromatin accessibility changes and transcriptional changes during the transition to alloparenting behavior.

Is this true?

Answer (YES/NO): YES